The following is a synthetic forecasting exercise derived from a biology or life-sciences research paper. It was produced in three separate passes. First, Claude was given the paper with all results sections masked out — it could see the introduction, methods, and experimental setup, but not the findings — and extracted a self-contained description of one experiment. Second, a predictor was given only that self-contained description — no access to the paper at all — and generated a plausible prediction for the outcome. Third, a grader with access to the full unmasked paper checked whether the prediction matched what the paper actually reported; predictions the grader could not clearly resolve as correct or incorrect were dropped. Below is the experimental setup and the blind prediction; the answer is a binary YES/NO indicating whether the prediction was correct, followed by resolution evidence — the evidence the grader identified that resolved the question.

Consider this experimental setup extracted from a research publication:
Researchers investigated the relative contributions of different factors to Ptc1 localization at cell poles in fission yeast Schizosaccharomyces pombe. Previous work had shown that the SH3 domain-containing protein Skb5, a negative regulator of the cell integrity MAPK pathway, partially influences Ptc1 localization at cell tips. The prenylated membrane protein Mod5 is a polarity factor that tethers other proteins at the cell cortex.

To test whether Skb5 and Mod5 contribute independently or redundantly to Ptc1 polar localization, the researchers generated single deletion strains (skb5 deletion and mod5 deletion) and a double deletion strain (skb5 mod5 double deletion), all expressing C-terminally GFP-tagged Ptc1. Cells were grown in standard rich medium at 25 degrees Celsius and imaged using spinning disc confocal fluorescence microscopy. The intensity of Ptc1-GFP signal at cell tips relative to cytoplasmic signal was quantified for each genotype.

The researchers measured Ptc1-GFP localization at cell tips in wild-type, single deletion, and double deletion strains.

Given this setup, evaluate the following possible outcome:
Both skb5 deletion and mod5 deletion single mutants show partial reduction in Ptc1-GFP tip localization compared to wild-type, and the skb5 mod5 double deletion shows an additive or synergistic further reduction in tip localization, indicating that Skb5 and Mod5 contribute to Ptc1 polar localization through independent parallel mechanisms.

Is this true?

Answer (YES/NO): YES